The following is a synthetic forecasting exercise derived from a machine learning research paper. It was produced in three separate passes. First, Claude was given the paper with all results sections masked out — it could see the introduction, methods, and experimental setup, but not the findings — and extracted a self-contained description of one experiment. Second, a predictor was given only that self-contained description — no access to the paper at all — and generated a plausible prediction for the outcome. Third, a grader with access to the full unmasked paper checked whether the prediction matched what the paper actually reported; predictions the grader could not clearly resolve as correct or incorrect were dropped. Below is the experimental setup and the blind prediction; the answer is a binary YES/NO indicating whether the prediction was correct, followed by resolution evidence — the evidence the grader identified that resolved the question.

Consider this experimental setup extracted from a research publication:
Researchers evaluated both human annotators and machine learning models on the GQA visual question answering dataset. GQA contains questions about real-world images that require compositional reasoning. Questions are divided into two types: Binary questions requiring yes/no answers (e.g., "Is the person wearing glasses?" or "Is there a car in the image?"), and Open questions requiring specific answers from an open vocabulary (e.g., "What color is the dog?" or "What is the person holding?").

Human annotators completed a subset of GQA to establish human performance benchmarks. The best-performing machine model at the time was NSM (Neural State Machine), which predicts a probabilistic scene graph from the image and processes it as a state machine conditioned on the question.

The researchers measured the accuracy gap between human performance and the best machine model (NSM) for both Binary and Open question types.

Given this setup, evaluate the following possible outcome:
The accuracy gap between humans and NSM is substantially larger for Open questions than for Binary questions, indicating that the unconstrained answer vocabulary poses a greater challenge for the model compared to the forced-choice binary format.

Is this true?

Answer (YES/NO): YES